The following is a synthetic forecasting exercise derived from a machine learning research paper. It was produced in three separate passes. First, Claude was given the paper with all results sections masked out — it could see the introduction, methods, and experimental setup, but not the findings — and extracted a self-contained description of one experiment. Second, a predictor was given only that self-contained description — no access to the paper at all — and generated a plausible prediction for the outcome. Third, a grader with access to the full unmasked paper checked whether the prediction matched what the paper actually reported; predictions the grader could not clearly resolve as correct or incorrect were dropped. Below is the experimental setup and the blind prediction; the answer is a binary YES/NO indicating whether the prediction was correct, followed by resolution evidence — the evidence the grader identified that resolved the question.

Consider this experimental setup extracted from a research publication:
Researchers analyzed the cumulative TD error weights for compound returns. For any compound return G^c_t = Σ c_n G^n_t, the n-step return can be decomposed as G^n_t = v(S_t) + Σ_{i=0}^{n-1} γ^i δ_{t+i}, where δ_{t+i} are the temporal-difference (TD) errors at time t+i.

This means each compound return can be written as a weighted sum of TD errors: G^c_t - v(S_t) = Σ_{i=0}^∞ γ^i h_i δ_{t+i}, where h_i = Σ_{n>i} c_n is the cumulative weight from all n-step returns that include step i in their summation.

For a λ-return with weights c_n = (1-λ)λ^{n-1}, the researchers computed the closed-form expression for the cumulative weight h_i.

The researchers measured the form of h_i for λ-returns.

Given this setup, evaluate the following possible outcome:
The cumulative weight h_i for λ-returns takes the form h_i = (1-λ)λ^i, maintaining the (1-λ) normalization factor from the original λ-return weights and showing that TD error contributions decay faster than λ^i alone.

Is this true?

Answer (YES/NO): NO